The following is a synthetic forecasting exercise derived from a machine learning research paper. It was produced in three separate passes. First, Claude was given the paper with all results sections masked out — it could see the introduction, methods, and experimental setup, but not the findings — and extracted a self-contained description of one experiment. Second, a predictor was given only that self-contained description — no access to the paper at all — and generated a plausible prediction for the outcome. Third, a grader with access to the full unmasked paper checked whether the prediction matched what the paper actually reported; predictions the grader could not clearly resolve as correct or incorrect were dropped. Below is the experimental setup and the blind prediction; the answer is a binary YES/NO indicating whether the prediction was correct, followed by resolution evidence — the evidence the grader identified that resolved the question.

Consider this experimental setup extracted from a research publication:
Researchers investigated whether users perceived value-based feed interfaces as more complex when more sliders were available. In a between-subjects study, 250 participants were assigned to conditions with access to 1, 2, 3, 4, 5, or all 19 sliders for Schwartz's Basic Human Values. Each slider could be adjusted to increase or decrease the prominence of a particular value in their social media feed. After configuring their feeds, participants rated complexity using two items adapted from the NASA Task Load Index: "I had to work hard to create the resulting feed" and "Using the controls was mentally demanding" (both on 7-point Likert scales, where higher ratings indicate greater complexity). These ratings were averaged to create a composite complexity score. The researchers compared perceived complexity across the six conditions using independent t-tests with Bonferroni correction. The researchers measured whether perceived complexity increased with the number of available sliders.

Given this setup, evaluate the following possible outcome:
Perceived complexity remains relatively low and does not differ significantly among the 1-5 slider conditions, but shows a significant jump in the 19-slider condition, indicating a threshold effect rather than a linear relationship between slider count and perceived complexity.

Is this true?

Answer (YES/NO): NO